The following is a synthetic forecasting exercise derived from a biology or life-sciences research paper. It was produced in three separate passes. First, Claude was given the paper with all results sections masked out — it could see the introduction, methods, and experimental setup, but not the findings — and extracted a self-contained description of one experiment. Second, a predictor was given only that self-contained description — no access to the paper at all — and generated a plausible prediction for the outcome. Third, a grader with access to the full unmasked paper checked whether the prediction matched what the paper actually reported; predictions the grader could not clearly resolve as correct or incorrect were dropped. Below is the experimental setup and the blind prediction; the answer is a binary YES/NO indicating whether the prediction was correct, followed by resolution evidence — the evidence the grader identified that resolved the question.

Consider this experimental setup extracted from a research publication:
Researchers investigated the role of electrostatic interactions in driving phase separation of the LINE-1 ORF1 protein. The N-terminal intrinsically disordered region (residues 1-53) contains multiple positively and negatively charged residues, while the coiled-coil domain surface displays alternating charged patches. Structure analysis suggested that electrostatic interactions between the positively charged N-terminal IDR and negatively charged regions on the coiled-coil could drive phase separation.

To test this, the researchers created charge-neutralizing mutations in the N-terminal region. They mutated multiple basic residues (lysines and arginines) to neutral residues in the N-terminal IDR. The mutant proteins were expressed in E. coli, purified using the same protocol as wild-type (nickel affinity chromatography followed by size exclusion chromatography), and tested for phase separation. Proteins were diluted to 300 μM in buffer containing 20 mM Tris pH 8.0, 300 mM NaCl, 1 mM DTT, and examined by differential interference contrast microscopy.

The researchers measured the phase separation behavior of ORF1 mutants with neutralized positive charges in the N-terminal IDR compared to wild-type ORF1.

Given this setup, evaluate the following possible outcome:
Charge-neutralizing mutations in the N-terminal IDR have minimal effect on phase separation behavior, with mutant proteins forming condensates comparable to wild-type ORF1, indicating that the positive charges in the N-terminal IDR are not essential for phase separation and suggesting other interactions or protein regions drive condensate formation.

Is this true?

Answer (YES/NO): NO